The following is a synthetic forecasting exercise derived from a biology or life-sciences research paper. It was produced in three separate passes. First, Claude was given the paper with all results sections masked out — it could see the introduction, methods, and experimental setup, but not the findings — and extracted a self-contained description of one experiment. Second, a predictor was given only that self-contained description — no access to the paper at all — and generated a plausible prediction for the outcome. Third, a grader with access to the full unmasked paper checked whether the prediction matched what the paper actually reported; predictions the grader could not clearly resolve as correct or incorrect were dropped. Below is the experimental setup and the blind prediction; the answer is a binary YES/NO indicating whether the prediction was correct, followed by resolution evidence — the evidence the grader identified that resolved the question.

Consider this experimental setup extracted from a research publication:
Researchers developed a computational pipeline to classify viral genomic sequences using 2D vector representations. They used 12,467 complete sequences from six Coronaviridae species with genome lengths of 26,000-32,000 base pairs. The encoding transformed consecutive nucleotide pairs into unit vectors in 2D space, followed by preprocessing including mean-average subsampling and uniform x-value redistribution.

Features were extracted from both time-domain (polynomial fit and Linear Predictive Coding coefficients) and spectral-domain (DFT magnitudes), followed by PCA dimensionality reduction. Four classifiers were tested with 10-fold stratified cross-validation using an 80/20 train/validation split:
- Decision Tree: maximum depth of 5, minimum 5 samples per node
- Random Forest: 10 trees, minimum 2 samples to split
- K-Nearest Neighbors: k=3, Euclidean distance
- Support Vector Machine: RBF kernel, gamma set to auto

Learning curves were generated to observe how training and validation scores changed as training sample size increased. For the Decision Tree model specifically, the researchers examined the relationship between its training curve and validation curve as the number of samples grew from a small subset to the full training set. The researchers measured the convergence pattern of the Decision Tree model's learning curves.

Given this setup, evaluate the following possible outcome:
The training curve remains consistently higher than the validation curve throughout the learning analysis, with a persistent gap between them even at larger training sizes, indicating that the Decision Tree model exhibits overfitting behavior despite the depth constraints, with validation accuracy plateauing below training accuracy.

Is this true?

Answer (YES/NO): NO